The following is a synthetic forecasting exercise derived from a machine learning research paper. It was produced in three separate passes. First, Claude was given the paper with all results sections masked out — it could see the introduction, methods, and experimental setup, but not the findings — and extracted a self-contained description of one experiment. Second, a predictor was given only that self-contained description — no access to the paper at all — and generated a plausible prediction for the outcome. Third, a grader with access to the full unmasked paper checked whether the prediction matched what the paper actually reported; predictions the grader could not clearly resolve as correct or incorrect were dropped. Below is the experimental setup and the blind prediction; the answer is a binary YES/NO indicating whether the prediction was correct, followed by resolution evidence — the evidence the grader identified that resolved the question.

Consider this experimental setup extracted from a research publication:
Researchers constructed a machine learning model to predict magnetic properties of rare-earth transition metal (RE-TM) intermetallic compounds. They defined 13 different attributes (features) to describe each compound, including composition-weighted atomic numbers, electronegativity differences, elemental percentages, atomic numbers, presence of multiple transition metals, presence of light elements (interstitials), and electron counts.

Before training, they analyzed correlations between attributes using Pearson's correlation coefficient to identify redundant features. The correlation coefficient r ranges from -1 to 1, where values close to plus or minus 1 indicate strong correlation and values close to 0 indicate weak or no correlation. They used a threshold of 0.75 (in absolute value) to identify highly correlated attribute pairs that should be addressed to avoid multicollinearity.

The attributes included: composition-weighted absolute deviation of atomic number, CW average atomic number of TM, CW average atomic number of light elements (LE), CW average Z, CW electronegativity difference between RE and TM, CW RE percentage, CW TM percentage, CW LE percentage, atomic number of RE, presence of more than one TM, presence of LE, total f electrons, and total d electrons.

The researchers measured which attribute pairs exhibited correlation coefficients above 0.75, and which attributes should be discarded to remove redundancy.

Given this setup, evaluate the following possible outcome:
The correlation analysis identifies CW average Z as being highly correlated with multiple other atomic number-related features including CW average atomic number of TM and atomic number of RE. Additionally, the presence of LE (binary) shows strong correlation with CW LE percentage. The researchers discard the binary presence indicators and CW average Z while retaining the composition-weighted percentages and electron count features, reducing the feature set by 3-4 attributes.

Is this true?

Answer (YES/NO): NO